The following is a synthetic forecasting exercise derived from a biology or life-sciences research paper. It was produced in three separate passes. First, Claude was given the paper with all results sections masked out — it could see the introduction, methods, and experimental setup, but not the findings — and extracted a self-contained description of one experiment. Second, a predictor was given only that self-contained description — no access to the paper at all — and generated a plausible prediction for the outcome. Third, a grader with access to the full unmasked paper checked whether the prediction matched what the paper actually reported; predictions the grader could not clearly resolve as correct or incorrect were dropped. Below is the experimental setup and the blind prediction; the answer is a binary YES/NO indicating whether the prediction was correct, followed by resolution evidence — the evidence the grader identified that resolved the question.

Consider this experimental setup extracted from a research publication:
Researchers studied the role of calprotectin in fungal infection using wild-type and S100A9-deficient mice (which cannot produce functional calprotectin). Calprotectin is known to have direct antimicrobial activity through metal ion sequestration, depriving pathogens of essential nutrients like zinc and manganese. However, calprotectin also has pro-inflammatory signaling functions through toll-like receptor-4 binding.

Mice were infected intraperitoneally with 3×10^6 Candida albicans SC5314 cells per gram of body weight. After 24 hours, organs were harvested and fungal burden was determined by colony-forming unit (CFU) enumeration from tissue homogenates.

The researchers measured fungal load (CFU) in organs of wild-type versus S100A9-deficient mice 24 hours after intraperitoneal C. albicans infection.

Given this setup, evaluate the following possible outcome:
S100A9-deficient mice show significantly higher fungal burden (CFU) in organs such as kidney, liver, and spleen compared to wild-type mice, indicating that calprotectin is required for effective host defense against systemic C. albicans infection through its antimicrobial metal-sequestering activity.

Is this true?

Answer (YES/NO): YES